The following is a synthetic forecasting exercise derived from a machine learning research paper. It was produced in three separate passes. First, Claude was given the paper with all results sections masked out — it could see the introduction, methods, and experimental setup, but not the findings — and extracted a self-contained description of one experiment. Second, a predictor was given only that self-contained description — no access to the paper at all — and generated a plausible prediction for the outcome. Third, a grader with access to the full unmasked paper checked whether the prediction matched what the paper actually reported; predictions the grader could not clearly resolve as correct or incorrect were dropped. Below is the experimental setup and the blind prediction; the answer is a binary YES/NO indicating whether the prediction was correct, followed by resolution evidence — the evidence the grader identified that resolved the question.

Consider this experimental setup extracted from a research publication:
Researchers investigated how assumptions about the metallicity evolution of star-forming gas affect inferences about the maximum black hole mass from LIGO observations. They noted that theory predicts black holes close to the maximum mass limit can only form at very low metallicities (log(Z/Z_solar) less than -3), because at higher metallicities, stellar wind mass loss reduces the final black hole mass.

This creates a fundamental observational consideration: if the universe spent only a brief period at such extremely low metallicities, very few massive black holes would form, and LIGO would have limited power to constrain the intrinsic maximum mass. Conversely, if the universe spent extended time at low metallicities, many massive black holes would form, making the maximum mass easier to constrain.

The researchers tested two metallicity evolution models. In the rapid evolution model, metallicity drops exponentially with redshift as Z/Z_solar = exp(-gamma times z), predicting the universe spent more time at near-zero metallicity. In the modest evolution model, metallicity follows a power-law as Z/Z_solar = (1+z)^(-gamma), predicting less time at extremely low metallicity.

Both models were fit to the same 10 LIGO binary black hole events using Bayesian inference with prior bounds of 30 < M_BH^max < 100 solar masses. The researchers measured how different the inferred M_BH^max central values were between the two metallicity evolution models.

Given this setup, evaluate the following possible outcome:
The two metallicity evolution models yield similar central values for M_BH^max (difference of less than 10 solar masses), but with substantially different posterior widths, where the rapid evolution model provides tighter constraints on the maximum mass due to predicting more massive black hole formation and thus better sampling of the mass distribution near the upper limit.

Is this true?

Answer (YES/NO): NO